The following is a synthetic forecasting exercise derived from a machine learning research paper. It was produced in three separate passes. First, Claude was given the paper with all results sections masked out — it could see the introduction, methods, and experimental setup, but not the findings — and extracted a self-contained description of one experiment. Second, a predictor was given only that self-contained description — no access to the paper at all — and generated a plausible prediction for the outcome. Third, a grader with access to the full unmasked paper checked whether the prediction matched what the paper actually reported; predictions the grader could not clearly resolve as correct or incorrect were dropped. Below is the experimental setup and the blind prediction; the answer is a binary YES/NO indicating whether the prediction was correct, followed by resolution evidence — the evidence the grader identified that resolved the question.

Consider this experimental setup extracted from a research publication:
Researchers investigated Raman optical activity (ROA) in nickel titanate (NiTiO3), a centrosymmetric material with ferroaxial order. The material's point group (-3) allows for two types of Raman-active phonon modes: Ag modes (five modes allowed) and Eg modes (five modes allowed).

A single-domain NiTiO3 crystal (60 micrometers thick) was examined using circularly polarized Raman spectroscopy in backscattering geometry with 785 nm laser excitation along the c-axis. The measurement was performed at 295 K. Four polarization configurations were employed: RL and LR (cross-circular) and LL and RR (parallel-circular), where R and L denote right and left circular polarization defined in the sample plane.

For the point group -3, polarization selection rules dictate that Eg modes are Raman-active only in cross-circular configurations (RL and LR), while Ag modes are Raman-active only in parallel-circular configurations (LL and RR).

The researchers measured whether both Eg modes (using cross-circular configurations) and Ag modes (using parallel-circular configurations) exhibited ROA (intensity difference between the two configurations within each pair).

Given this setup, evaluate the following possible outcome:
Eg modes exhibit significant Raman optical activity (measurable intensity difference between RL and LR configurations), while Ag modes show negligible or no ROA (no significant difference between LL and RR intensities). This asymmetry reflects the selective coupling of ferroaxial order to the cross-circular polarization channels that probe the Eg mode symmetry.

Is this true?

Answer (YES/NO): YES